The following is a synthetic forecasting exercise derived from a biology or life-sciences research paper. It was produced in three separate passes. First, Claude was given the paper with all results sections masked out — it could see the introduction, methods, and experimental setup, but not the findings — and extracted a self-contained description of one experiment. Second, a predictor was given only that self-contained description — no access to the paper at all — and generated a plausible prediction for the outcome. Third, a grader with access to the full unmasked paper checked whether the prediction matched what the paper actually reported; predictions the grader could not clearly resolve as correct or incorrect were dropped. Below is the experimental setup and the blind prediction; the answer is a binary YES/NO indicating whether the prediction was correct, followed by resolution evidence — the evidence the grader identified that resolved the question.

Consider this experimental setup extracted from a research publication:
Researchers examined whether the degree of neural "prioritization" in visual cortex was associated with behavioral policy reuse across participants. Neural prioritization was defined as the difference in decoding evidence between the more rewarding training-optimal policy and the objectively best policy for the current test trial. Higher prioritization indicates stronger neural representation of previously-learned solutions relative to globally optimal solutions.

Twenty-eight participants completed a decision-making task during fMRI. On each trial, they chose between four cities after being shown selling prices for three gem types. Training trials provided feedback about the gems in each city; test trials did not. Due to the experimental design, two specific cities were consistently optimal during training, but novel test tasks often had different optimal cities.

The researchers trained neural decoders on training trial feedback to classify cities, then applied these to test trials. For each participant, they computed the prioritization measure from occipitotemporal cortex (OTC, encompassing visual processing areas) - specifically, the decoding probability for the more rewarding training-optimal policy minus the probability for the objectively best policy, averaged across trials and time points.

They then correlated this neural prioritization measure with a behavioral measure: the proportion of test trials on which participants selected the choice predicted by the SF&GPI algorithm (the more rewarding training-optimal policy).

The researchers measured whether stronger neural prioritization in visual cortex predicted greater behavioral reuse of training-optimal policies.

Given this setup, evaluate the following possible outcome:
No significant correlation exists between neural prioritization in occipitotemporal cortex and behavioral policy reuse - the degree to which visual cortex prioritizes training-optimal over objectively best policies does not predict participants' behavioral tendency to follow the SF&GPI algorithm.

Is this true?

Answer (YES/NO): NO